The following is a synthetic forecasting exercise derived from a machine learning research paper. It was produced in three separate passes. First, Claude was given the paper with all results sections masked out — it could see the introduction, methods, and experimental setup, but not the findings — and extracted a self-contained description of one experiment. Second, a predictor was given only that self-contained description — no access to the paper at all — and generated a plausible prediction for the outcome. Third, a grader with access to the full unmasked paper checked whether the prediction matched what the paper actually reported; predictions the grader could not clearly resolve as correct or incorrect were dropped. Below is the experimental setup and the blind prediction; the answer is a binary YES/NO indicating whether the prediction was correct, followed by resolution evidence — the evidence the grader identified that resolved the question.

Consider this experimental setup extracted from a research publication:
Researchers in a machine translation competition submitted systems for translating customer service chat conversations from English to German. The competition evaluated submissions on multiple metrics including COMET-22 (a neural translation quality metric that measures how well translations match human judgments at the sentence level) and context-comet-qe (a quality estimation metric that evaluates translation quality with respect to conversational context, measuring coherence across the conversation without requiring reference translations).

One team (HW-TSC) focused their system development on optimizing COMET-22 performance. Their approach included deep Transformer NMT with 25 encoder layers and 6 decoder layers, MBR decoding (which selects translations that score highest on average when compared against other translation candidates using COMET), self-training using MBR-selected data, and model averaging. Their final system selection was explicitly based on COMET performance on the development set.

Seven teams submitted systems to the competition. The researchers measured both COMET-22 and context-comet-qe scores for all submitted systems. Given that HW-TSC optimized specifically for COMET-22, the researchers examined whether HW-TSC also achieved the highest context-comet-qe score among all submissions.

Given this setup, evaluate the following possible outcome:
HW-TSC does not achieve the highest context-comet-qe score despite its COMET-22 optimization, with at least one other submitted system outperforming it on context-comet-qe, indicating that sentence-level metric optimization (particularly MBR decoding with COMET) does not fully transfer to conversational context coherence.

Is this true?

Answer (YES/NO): YES